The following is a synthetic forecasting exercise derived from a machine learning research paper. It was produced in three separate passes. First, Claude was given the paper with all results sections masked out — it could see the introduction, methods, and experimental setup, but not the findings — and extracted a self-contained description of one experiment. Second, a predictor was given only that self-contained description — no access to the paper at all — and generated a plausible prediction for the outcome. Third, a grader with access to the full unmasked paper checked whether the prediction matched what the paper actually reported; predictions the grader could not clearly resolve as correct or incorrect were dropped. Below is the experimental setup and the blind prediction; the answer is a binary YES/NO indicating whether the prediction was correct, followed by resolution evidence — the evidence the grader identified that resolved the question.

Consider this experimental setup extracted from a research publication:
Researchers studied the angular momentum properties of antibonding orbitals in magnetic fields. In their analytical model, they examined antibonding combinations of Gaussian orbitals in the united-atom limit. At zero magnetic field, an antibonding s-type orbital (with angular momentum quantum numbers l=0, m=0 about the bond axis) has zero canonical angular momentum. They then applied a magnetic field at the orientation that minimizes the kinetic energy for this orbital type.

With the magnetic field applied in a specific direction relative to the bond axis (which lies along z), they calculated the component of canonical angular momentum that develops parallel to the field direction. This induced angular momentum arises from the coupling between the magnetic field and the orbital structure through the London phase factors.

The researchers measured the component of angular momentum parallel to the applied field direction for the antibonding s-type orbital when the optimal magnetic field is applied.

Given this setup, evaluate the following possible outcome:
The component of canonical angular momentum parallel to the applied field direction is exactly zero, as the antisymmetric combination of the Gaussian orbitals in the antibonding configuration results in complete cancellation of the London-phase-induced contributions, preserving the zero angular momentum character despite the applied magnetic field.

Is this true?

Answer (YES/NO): NO